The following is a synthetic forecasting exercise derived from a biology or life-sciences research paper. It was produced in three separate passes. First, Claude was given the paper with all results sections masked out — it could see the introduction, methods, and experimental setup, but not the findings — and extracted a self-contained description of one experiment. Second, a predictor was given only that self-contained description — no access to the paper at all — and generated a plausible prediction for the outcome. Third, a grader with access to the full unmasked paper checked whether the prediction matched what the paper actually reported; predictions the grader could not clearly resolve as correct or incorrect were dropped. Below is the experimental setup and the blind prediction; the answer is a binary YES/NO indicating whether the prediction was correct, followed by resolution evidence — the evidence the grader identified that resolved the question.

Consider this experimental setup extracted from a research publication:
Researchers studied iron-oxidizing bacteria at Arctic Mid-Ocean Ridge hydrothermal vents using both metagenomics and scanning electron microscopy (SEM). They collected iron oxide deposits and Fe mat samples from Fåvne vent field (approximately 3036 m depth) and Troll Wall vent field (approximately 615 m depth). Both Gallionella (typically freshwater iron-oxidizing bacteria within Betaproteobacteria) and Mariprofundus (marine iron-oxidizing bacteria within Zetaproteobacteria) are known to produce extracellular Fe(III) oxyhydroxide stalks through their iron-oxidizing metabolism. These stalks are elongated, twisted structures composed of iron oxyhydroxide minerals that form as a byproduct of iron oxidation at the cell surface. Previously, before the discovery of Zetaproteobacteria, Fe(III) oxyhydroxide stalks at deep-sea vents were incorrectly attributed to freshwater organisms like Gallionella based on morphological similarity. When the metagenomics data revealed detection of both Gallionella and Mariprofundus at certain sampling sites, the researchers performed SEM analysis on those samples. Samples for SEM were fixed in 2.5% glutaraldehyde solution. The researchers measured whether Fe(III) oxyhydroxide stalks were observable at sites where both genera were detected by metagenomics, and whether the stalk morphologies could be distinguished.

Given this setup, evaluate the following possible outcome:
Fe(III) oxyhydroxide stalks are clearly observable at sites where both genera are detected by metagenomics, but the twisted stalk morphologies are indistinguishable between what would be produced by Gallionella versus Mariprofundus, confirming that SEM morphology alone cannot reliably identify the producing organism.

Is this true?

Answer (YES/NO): YES